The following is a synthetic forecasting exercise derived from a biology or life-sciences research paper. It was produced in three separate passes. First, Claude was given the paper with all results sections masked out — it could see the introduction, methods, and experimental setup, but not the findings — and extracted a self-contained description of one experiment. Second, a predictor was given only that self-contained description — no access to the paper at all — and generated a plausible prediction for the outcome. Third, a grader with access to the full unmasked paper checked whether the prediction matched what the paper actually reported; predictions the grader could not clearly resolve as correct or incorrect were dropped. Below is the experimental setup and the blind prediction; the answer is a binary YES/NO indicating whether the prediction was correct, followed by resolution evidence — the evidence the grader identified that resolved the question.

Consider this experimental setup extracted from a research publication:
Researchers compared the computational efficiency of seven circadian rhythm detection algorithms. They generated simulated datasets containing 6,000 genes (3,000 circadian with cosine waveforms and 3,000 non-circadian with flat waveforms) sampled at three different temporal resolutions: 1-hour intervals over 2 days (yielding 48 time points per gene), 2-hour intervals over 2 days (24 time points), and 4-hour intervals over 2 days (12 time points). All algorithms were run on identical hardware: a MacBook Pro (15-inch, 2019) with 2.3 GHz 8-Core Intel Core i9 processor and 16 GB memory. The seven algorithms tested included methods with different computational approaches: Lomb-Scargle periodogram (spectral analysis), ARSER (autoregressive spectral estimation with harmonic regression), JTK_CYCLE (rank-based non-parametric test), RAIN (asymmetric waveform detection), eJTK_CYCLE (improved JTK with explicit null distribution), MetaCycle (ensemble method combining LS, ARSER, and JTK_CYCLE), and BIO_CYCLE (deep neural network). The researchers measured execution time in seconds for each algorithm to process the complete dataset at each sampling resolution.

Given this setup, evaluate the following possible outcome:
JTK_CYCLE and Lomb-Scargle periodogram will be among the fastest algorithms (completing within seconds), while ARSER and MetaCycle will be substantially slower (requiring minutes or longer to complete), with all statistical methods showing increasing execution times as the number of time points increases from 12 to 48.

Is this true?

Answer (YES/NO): NO